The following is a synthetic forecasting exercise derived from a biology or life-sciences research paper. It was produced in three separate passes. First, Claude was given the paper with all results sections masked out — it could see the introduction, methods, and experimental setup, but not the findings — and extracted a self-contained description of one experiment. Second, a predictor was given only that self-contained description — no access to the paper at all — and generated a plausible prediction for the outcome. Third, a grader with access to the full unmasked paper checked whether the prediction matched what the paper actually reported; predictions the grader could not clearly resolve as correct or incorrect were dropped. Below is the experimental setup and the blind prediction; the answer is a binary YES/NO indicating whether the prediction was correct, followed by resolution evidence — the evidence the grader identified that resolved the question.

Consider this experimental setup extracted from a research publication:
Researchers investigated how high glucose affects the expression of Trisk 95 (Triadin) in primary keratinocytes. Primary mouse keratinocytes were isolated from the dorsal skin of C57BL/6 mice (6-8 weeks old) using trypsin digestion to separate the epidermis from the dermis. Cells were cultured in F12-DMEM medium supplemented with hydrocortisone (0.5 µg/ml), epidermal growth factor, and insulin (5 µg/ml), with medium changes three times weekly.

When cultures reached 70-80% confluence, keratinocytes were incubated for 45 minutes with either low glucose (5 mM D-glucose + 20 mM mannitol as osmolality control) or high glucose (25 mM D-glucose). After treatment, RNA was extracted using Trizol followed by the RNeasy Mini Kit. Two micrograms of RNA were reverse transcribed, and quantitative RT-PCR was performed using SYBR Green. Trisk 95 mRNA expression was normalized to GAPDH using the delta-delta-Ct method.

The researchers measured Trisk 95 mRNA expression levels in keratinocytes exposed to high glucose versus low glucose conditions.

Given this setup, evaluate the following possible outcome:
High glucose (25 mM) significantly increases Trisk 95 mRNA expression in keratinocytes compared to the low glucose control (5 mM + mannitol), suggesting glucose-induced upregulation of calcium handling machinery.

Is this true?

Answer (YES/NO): YES